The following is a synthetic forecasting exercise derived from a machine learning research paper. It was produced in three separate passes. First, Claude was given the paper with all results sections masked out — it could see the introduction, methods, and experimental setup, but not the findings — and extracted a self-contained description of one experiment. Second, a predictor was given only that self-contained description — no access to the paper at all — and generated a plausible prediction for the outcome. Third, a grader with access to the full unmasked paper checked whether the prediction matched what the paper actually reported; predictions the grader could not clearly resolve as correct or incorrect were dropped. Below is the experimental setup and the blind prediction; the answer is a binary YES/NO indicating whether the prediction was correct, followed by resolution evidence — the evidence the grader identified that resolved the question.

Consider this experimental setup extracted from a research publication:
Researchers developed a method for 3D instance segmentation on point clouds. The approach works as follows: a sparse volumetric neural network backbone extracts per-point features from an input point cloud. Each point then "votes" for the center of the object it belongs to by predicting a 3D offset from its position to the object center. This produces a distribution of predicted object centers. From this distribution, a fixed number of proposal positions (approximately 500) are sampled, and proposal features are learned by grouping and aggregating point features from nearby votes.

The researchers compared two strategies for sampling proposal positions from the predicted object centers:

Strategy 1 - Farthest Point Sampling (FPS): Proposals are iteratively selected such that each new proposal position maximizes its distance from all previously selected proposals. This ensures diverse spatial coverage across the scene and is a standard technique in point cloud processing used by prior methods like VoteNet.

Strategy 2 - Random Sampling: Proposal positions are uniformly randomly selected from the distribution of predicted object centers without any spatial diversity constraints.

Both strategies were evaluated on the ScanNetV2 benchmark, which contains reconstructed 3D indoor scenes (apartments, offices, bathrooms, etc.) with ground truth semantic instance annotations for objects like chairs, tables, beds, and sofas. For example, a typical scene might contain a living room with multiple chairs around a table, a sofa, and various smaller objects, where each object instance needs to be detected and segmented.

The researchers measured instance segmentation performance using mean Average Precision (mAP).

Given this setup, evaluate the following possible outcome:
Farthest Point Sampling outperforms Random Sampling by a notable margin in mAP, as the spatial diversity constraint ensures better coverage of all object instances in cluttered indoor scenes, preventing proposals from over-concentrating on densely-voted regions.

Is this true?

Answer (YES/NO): NO